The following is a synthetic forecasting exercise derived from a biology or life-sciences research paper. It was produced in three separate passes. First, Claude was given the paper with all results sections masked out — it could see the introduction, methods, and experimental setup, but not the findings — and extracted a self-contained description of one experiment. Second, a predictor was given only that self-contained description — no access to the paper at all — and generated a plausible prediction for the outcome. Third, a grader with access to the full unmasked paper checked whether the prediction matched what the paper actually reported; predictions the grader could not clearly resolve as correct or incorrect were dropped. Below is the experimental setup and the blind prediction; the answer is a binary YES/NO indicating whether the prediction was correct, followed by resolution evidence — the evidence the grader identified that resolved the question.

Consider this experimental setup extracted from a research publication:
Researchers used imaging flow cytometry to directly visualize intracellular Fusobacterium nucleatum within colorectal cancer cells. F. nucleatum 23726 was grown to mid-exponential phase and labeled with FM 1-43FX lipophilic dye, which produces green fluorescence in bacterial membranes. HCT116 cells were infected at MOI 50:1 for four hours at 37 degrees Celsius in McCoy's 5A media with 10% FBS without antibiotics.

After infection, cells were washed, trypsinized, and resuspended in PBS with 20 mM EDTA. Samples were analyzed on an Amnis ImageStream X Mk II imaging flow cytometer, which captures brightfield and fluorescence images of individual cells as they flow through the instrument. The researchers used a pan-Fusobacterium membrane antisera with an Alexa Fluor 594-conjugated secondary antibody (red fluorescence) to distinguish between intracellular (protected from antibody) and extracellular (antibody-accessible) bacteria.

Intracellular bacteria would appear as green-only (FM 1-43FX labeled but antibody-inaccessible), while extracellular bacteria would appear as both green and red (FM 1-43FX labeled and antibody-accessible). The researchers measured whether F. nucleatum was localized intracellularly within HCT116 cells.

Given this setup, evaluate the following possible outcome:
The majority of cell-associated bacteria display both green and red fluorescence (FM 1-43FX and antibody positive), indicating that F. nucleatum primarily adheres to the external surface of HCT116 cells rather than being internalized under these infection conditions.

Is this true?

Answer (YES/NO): NO